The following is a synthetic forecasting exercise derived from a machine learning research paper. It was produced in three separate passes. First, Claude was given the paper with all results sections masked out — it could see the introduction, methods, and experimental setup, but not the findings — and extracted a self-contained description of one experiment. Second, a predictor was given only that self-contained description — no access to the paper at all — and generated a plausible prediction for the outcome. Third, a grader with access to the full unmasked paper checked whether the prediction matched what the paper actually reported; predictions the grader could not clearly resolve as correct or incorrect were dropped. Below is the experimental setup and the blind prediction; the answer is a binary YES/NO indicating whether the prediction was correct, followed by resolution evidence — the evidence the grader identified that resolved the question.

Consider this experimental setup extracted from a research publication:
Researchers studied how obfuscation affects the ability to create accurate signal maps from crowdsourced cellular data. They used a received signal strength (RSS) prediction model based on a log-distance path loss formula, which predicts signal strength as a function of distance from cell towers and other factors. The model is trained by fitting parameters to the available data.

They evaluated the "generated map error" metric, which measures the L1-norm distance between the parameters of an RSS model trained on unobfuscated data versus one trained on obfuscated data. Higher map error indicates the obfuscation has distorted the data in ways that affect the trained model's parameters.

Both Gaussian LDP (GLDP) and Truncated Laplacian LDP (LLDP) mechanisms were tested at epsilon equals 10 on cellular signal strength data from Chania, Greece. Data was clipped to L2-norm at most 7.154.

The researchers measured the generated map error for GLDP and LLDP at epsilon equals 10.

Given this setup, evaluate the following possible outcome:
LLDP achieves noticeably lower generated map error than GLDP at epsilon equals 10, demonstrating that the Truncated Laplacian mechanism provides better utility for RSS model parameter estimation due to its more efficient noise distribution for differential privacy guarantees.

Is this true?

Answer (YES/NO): NO